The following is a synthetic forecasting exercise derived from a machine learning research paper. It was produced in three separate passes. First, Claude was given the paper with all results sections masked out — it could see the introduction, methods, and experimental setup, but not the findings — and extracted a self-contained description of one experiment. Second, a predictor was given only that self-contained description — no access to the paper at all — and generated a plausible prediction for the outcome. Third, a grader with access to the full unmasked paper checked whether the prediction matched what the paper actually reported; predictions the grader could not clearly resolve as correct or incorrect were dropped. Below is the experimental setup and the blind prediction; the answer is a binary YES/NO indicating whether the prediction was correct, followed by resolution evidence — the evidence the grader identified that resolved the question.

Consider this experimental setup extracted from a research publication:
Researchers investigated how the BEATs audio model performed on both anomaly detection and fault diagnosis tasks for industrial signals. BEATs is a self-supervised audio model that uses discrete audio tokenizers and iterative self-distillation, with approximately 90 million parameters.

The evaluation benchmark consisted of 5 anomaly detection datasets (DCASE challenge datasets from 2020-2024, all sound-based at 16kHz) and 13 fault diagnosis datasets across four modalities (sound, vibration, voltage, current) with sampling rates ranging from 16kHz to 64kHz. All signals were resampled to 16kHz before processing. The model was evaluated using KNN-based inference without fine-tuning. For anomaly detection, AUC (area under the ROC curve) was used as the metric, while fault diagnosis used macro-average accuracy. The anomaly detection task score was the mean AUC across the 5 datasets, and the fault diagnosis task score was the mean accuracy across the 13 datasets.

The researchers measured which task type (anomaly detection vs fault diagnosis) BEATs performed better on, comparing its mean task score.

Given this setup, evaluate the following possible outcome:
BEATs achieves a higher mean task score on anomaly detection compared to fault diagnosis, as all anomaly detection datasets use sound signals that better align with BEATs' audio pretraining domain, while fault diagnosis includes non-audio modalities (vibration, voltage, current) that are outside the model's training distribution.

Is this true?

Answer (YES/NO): YES